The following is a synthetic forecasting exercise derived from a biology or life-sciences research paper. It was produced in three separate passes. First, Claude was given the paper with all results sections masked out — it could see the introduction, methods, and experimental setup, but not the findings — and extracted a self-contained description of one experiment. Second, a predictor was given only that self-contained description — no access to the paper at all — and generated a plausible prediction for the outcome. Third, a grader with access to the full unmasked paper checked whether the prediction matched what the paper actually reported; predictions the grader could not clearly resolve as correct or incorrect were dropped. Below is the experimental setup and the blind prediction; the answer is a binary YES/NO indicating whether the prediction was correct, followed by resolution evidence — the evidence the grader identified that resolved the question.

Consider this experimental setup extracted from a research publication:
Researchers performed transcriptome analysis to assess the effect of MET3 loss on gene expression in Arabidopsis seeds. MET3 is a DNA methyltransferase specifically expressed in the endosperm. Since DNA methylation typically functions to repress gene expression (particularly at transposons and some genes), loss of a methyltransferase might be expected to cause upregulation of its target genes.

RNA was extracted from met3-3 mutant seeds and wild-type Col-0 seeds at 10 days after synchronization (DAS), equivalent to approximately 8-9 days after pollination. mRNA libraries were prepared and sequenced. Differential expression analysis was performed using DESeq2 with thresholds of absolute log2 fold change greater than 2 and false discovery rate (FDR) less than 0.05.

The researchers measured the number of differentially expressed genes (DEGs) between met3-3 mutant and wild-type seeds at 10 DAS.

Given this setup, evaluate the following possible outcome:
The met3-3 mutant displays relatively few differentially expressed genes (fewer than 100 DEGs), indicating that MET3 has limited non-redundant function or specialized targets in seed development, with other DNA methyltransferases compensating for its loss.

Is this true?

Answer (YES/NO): YES